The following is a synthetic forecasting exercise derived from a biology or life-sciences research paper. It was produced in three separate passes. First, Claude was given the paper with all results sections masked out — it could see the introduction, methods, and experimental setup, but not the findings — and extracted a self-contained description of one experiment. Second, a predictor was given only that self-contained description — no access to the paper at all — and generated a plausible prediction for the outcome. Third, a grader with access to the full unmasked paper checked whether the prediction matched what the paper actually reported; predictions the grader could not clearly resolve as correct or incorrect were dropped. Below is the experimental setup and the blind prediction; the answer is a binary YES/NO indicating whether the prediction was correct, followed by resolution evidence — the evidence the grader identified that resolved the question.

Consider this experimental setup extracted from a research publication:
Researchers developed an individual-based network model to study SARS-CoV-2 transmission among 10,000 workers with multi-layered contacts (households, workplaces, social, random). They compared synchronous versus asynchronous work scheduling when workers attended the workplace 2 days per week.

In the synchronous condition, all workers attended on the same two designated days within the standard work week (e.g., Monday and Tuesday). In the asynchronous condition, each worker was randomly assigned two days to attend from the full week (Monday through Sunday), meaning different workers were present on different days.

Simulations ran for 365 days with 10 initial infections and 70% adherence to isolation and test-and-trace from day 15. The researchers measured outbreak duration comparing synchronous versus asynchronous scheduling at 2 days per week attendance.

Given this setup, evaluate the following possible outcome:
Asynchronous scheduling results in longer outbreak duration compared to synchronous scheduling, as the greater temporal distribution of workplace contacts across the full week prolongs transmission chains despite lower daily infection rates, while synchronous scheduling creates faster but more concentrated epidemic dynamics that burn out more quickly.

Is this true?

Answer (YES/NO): YES